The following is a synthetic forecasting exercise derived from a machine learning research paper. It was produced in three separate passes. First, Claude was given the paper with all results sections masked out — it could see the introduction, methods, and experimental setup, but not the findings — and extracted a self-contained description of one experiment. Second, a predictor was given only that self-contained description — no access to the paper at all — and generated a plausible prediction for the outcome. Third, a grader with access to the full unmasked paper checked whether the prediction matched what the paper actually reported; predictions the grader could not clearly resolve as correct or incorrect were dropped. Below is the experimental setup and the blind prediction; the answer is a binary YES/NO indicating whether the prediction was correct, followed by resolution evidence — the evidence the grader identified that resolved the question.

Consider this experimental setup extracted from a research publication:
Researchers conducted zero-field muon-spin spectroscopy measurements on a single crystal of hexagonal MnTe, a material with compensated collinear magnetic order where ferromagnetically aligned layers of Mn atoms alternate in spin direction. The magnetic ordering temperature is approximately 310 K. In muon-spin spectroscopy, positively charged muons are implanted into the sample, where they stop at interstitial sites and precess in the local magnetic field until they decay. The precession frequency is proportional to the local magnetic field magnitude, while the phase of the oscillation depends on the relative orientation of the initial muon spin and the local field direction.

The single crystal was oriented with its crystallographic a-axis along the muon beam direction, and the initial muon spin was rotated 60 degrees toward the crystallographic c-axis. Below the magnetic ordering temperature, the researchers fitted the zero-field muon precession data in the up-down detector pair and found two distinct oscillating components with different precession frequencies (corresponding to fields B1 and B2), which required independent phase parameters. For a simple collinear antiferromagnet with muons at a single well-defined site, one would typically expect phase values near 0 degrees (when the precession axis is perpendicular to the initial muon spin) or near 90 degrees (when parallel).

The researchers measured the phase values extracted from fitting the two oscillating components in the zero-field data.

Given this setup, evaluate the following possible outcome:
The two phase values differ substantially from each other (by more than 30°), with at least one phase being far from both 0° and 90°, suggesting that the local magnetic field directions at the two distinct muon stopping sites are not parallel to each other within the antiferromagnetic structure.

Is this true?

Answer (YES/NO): NO